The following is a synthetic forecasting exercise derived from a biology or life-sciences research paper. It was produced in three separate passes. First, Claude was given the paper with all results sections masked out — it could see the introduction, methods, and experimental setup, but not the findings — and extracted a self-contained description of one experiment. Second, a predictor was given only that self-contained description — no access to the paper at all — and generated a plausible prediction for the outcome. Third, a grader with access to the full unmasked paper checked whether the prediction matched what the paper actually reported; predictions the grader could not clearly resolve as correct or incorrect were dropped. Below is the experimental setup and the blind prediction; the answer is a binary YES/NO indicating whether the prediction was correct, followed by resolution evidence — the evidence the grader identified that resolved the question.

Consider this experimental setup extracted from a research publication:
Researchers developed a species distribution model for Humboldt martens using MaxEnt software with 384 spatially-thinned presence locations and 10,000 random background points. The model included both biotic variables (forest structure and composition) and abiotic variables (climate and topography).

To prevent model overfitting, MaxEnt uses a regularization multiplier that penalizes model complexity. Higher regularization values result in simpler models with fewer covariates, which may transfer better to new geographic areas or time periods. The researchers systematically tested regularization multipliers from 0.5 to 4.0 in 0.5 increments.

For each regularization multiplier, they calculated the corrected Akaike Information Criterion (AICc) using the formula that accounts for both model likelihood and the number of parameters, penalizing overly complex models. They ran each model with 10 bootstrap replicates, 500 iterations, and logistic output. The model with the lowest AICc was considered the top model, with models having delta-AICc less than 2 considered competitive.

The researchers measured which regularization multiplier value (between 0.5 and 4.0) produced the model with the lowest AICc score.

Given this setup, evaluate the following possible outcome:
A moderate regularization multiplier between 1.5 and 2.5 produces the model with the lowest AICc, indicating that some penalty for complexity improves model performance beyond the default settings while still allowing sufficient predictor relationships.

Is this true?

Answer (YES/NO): YES